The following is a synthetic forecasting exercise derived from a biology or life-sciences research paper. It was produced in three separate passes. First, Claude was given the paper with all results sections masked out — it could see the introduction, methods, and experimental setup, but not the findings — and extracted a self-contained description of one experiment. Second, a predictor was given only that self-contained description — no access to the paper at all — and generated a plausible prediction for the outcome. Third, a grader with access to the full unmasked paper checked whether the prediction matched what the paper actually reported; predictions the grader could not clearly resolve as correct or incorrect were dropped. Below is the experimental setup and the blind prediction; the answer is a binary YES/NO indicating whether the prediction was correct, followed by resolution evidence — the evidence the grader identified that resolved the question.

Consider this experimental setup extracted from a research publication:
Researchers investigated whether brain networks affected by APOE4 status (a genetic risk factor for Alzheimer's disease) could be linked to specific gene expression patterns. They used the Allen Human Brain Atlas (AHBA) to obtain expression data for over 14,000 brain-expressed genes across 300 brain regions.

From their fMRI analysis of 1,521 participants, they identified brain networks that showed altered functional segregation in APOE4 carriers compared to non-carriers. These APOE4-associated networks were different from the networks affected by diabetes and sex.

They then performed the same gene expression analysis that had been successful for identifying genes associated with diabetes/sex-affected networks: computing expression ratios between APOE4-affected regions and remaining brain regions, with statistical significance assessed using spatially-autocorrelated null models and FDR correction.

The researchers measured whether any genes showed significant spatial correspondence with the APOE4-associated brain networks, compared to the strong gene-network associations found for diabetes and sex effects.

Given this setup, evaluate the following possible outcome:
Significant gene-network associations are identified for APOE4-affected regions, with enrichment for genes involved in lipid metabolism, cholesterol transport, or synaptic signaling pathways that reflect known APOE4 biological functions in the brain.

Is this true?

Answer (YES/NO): NO